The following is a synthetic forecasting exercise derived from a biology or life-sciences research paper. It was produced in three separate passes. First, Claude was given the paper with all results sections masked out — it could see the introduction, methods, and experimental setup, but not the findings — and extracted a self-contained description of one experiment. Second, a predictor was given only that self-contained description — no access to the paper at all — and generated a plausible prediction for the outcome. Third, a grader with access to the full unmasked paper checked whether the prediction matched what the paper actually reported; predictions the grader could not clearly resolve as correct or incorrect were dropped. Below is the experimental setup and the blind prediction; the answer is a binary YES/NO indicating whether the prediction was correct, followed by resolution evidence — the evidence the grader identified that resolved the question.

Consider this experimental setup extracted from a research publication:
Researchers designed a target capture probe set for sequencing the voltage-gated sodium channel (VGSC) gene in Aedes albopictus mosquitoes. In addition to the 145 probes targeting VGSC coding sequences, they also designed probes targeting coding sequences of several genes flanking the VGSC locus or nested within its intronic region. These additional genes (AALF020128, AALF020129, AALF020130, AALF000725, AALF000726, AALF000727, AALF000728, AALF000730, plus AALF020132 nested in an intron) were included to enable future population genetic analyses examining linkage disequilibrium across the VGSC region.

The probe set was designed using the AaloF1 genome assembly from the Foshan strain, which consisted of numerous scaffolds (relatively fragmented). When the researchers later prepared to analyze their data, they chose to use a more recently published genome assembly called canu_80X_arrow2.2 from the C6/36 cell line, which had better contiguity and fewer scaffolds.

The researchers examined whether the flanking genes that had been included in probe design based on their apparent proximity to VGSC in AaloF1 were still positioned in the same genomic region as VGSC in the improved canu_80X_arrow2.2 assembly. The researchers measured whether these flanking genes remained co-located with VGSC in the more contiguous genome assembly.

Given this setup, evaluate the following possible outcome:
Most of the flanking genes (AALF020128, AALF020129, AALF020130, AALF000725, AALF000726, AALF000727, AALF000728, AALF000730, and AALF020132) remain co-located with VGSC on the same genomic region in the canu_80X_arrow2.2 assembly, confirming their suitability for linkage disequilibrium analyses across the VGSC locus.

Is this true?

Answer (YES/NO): NO